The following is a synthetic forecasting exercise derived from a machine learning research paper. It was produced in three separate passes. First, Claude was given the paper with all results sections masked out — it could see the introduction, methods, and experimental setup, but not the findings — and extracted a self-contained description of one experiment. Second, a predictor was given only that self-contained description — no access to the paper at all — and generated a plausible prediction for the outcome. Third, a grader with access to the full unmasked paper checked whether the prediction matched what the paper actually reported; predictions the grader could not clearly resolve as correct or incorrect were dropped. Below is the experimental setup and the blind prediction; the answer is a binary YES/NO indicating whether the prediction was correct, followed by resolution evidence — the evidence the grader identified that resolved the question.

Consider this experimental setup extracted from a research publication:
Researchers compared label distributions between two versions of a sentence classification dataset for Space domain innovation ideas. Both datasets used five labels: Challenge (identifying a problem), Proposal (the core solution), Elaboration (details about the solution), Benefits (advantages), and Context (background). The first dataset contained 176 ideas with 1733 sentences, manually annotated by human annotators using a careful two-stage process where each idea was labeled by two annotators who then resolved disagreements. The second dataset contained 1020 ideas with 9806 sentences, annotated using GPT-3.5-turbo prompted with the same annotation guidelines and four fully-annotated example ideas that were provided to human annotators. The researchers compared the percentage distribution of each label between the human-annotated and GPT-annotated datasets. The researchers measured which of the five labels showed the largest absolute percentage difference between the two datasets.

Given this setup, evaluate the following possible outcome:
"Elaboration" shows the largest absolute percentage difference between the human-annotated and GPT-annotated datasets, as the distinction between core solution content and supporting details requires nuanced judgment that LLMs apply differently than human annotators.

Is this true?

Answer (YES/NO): YES